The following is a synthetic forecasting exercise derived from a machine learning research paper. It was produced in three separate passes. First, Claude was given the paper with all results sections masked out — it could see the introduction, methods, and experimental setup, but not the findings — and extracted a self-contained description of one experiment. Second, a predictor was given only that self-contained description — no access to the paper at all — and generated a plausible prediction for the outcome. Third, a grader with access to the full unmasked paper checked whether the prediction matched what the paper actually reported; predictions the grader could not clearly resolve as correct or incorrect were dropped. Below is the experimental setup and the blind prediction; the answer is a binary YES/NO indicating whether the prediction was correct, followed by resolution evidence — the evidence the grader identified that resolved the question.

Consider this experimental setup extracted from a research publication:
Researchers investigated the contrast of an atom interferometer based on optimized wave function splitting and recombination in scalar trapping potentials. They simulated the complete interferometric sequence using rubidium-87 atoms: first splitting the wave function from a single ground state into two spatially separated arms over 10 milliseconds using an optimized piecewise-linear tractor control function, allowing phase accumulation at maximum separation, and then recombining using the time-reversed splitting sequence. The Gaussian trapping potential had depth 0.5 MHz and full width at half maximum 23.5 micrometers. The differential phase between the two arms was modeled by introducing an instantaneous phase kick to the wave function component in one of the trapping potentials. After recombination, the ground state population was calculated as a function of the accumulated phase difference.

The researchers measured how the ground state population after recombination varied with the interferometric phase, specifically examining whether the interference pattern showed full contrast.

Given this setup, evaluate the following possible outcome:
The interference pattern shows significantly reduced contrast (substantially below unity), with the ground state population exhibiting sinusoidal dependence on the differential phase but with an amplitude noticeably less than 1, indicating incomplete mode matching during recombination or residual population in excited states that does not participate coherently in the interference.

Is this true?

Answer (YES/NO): NO